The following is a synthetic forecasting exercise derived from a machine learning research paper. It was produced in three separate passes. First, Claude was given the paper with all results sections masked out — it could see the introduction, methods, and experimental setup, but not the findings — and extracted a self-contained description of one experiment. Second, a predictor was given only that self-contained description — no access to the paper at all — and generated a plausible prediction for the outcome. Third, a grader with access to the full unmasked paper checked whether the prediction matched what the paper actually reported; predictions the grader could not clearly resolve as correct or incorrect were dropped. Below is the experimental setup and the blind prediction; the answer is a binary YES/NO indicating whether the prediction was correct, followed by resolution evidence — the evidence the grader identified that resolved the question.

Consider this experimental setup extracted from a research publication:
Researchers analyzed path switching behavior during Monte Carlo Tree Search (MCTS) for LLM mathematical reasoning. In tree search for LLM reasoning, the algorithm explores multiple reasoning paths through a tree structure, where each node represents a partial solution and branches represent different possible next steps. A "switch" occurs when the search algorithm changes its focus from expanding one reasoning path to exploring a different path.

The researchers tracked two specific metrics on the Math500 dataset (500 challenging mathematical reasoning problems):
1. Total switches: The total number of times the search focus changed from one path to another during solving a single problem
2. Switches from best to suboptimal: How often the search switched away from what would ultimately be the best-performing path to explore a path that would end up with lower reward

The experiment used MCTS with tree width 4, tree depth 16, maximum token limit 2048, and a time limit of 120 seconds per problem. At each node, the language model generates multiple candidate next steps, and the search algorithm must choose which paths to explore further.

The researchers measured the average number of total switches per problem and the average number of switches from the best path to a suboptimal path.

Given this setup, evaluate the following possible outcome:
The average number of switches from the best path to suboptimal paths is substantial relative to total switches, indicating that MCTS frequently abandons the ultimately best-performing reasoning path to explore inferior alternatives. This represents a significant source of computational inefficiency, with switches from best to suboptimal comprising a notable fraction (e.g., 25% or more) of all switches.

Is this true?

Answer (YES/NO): NO